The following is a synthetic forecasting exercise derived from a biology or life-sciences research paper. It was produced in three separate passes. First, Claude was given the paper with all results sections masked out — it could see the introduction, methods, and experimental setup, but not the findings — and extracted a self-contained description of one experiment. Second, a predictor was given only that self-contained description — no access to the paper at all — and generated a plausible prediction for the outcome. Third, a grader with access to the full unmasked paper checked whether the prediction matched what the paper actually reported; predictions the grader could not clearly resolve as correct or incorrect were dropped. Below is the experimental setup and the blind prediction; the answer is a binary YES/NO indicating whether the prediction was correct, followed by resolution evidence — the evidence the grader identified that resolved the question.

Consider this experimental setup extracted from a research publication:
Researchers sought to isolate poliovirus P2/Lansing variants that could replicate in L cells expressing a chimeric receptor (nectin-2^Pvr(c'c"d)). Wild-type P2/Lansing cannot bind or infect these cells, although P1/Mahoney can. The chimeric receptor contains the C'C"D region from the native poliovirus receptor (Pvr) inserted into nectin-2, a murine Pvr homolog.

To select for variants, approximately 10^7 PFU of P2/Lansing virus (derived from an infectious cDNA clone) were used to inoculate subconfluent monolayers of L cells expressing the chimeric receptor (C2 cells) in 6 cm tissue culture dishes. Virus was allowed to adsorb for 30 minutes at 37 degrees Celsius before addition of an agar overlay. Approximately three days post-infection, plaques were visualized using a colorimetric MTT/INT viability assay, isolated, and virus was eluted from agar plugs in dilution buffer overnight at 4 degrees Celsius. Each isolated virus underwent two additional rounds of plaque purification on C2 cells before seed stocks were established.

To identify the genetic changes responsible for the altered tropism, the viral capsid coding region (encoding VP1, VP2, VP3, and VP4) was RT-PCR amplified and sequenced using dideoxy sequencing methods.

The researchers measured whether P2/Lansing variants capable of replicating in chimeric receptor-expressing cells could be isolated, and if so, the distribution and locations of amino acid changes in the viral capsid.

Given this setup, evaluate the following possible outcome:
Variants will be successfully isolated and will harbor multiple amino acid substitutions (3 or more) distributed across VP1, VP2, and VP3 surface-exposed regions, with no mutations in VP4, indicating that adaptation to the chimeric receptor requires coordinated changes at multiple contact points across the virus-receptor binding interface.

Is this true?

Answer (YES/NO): NO